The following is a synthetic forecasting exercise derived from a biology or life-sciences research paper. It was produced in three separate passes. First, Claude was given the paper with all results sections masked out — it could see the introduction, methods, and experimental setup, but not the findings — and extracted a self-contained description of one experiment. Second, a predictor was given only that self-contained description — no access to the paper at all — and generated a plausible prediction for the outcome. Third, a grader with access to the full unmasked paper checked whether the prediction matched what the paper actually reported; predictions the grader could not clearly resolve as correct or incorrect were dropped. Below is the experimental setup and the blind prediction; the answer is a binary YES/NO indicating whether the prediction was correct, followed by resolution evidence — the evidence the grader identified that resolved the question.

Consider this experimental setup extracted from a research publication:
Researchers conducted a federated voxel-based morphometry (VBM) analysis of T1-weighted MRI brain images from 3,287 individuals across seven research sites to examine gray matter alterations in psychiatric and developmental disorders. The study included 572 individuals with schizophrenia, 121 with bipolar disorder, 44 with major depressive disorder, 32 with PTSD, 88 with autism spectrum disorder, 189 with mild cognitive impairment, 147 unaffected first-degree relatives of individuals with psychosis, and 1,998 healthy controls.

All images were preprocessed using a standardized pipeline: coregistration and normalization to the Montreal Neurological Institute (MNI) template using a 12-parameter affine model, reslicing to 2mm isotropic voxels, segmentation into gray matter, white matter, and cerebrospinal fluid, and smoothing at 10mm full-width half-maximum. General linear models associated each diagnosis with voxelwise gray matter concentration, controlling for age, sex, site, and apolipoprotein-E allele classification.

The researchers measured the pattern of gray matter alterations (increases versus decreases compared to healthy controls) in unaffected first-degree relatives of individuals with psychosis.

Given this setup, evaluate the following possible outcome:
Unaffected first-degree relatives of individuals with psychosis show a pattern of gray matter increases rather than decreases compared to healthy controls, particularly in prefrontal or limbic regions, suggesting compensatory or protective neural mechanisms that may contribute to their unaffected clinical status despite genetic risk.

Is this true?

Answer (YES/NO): NO